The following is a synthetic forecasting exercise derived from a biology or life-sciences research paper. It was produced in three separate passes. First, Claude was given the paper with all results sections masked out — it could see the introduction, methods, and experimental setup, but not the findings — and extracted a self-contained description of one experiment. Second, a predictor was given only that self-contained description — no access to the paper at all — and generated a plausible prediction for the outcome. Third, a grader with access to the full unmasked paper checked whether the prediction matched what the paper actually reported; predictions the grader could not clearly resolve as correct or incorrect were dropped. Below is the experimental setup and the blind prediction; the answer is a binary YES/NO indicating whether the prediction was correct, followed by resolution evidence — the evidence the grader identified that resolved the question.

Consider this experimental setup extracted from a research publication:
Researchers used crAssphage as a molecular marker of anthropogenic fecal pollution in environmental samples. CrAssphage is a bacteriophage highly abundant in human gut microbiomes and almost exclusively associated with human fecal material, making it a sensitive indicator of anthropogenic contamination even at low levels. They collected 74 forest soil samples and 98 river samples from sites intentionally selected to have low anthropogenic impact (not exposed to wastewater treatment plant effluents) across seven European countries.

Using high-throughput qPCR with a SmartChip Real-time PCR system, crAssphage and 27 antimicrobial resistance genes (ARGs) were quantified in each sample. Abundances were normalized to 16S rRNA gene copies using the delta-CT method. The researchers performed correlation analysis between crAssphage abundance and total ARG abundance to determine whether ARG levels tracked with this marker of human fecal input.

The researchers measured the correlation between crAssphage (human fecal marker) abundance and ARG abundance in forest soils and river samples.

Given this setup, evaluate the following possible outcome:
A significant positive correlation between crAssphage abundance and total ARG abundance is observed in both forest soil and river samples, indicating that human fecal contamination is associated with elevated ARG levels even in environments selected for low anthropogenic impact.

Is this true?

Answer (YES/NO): NO